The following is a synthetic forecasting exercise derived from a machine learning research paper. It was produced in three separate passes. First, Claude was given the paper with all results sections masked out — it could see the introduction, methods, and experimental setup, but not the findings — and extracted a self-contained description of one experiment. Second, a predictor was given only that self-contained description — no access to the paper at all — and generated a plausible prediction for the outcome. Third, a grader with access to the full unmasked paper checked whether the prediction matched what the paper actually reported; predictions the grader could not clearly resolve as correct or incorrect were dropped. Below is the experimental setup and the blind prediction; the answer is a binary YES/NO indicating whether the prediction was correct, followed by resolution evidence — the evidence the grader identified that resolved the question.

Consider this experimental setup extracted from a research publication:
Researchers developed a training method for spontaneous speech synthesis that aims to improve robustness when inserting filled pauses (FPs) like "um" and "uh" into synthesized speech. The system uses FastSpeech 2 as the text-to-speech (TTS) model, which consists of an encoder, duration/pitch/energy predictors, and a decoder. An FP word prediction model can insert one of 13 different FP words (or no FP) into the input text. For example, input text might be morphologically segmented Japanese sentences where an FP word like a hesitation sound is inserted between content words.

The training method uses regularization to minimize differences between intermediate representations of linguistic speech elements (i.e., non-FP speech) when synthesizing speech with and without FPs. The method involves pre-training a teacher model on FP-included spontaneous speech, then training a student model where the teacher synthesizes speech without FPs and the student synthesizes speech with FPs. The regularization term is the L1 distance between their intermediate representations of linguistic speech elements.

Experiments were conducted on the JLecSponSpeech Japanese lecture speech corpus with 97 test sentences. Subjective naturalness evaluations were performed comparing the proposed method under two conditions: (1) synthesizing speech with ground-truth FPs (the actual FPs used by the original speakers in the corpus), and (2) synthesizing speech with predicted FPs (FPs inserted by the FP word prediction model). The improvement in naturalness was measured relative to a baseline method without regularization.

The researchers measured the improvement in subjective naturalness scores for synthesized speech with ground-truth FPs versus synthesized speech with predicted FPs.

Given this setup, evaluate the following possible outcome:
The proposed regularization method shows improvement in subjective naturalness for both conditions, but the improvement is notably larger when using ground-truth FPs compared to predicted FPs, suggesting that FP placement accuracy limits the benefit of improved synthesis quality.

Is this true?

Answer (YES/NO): NO